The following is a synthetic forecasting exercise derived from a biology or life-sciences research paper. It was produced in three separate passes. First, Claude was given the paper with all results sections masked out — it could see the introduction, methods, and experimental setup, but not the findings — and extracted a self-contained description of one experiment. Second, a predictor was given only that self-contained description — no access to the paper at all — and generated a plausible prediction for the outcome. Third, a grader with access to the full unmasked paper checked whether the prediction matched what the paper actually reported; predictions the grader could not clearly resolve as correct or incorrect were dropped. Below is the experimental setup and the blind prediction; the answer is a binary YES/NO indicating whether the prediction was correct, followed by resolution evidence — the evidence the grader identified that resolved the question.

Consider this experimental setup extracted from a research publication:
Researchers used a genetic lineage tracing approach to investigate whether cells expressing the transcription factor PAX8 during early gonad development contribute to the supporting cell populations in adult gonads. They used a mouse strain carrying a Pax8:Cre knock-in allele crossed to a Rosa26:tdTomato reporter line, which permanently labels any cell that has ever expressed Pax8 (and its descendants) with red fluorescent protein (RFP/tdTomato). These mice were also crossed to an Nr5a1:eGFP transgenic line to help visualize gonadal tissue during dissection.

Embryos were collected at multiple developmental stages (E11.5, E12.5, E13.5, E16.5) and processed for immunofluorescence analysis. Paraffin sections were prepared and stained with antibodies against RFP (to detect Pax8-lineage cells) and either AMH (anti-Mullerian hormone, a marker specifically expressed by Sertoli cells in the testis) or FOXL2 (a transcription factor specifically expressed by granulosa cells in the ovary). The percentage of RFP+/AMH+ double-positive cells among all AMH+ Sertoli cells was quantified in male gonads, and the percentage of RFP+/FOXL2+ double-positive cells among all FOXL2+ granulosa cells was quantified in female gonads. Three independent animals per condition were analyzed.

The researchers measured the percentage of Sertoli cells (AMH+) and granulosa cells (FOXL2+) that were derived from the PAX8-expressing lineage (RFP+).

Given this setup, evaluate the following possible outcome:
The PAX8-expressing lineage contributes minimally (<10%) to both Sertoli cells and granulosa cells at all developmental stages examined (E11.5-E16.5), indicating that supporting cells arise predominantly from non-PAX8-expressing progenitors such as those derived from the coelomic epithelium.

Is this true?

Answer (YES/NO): YES